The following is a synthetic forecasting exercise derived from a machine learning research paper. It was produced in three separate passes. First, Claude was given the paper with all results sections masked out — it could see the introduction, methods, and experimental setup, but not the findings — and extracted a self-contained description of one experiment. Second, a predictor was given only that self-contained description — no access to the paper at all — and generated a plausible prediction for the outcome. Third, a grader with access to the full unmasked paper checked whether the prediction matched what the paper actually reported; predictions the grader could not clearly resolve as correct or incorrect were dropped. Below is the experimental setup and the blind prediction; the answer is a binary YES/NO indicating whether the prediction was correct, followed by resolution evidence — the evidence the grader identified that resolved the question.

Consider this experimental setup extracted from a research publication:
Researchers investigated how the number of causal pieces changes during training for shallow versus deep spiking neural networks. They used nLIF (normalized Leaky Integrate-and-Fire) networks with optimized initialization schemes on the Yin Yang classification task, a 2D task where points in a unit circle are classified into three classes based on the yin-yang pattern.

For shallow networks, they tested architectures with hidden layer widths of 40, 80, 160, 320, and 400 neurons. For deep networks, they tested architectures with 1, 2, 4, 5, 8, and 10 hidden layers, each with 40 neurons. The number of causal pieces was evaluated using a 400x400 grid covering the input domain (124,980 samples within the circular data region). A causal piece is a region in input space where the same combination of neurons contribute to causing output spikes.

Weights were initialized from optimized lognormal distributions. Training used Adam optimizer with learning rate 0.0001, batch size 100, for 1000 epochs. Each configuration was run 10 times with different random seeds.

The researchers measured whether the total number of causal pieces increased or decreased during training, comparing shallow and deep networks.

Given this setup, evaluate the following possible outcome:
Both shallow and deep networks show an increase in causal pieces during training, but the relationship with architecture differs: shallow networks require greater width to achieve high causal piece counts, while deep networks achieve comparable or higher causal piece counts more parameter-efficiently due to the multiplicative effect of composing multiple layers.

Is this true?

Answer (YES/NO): NO